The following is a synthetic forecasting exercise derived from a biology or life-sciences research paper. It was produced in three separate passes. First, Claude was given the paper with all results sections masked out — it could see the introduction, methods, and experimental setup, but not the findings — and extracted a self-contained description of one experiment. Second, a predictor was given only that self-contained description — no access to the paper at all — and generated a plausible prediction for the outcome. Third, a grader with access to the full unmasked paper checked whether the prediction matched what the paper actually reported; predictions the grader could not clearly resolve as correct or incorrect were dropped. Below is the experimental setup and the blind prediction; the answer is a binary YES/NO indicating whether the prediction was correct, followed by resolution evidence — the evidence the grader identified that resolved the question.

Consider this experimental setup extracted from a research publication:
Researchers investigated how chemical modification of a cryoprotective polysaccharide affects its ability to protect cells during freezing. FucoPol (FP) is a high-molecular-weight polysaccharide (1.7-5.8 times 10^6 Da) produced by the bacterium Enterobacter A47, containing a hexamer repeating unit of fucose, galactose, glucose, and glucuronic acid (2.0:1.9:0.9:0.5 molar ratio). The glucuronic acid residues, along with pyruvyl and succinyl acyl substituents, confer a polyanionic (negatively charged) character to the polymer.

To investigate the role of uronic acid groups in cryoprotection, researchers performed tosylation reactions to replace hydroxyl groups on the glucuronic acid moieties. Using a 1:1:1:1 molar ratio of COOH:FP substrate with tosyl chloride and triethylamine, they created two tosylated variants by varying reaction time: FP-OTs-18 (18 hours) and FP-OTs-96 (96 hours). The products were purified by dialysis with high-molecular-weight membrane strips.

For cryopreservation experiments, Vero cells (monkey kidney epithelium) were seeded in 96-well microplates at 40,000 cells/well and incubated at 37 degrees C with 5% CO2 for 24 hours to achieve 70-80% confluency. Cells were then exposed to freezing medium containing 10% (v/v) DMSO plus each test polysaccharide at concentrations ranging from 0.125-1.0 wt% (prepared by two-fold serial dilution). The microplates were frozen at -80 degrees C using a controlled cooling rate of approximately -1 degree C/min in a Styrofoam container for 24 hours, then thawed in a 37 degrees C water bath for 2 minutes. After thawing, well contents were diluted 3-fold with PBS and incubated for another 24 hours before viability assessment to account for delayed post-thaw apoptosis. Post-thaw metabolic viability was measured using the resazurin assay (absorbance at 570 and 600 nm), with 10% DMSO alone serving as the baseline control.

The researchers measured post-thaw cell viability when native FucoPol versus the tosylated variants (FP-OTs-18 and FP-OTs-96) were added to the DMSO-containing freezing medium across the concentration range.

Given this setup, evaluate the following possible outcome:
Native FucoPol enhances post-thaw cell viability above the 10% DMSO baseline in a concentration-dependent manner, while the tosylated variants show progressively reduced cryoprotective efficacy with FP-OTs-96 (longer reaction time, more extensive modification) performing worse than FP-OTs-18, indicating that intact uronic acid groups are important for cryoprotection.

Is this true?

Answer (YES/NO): NO